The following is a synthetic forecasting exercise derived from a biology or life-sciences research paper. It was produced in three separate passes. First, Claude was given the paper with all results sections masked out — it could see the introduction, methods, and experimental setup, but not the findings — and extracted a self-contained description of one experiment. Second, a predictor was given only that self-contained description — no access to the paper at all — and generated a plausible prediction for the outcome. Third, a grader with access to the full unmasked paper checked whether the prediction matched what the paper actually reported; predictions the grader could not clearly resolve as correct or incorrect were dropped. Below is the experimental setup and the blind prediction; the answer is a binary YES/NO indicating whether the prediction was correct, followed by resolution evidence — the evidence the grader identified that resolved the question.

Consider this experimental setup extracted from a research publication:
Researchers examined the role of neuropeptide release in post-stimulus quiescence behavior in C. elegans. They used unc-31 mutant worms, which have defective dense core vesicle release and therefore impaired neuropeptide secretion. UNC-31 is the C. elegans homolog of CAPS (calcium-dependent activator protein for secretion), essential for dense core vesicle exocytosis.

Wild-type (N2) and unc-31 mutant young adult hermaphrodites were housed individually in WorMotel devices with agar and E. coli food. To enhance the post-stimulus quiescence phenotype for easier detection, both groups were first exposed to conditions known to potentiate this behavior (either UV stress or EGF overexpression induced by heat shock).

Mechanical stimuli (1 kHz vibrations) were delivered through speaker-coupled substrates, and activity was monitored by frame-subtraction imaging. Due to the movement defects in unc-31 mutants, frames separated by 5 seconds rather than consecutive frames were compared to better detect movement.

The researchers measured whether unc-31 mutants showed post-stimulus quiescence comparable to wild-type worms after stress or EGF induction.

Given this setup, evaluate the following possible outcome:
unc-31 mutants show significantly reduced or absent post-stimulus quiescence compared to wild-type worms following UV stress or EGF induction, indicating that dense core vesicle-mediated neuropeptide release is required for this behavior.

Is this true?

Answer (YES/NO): YES